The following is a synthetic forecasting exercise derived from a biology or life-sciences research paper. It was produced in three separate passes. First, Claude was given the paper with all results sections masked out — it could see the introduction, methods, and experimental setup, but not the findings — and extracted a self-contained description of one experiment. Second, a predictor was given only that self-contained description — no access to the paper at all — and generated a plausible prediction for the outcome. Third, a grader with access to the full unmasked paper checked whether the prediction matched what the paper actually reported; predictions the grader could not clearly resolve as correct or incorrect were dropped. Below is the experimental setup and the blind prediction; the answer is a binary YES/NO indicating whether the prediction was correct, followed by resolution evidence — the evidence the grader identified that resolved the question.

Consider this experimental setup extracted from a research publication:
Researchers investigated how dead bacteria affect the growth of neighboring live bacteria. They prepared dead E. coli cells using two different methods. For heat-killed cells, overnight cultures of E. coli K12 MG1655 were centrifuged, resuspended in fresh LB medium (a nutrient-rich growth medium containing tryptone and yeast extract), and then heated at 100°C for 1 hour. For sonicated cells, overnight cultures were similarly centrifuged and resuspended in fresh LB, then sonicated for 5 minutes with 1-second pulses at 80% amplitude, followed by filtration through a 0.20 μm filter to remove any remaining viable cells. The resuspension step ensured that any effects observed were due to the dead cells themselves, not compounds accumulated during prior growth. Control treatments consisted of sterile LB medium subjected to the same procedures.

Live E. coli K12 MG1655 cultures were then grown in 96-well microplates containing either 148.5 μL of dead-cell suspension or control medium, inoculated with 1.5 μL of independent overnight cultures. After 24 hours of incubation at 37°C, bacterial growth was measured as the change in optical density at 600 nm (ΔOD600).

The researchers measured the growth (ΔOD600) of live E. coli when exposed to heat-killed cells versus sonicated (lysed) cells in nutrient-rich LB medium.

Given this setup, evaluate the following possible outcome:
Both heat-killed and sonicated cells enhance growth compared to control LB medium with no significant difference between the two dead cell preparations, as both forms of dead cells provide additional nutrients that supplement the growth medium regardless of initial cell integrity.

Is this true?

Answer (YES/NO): NO